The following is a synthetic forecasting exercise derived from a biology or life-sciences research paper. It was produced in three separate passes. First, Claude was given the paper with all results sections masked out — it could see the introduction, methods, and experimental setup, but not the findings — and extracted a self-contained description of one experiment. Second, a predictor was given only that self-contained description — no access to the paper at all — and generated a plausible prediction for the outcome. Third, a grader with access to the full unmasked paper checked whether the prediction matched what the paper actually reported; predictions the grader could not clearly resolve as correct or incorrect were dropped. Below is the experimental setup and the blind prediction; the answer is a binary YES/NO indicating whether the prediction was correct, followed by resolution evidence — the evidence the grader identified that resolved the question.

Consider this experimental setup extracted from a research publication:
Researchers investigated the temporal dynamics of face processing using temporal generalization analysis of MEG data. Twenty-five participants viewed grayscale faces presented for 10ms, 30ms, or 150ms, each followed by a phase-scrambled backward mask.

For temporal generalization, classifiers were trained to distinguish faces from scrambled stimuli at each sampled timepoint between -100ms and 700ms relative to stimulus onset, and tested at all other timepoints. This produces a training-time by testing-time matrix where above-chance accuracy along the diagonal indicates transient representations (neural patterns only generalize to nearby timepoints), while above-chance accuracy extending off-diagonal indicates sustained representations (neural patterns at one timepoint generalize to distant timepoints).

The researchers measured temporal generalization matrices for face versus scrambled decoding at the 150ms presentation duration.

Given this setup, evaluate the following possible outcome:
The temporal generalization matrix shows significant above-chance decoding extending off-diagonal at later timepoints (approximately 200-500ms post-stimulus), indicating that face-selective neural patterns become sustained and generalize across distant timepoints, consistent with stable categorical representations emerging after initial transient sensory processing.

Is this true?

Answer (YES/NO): YES